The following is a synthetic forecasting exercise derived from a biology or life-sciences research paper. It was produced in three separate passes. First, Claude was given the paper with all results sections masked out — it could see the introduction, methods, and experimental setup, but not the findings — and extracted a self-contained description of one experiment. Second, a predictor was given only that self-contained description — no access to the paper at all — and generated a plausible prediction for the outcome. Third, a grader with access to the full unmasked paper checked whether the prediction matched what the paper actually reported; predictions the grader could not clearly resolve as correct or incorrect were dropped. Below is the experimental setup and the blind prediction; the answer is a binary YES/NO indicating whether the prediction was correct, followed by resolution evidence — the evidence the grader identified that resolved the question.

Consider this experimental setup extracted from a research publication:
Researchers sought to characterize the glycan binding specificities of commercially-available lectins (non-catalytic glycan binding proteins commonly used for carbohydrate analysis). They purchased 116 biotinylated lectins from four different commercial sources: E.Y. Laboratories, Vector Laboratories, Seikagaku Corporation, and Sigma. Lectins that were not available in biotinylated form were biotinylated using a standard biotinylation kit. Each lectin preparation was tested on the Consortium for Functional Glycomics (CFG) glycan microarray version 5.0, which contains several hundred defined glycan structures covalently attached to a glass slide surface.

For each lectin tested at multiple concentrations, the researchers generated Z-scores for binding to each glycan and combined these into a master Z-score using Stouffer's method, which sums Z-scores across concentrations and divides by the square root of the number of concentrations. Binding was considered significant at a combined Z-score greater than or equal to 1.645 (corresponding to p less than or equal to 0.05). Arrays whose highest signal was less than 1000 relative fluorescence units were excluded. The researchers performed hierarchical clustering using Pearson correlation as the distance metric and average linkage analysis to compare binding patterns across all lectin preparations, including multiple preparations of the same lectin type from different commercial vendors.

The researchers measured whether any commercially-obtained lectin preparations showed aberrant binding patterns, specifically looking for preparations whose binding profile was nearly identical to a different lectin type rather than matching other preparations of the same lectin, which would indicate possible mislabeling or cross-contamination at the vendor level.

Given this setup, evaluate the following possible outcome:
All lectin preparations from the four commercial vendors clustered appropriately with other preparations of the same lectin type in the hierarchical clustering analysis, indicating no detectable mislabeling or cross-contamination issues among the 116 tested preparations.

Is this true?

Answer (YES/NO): NO